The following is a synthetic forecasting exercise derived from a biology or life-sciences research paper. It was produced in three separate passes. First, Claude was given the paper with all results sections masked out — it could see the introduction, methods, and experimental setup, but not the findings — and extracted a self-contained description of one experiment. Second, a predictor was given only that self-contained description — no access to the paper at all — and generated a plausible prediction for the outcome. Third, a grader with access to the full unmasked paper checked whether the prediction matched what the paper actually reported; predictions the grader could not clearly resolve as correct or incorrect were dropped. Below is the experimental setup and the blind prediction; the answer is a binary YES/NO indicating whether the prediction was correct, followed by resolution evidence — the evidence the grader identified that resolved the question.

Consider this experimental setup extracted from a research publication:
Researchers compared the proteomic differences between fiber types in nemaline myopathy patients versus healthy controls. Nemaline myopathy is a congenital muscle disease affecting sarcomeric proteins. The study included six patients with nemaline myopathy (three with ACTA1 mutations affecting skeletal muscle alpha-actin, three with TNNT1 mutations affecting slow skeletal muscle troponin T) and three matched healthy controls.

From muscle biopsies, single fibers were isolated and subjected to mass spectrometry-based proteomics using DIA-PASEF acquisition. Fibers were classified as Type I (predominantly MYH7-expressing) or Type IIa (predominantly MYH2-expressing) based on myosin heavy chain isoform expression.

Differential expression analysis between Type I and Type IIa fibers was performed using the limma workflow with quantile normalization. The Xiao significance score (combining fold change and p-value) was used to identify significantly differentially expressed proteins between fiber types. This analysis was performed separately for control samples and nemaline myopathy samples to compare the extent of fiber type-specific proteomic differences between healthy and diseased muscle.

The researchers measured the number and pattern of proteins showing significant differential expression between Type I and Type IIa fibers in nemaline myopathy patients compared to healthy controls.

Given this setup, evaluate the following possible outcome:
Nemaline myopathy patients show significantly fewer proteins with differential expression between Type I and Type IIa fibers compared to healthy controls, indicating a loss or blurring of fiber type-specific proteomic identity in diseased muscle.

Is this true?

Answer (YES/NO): YES